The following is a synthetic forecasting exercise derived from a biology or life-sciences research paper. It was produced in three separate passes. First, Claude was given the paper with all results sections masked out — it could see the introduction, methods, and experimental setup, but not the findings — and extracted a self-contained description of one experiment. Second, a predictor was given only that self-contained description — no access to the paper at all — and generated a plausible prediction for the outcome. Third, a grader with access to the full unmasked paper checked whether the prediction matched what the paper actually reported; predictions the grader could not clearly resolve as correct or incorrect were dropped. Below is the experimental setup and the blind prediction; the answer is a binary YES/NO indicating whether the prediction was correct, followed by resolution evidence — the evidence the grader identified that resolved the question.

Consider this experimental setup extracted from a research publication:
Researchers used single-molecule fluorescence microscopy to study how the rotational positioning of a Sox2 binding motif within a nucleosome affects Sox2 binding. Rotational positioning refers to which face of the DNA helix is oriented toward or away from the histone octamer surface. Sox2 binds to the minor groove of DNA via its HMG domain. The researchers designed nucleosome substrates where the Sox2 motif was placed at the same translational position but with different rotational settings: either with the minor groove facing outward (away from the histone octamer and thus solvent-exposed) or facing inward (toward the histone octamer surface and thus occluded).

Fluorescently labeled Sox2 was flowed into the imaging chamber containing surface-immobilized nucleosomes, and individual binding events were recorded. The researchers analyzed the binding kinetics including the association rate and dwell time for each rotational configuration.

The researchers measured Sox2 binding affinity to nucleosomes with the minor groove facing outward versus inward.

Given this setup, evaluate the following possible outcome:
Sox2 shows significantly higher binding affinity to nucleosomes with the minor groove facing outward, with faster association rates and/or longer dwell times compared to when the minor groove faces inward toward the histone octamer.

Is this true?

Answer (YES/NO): YES